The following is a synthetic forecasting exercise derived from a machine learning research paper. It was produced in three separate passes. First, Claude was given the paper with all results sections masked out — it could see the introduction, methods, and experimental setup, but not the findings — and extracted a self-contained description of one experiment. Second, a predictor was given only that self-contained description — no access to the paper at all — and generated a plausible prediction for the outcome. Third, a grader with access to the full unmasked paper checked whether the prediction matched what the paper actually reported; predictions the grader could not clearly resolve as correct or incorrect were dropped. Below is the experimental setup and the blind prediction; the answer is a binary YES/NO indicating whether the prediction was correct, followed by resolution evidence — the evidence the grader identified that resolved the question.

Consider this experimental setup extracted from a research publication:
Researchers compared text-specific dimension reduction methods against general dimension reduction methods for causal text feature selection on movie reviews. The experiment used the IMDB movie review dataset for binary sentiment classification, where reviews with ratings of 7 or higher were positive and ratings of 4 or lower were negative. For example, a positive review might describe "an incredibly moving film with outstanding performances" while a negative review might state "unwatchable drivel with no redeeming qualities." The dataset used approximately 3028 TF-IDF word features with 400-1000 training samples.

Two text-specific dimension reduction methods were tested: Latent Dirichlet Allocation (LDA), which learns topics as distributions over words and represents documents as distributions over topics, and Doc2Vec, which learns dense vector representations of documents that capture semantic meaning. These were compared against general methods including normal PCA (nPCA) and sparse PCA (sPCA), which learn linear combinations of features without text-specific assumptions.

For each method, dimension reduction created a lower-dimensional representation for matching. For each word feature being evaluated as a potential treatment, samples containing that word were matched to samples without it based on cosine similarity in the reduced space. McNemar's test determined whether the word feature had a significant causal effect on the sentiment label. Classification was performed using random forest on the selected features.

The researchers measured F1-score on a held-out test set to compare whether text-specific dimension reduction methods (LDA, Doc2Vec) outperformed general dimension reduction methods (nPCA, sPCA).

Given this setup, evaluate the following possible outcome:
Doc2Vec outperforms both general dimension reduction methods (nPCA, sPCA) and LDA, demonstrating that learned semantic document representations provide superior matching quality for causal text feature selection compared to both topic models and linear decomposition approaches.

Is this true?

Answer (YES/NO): NO